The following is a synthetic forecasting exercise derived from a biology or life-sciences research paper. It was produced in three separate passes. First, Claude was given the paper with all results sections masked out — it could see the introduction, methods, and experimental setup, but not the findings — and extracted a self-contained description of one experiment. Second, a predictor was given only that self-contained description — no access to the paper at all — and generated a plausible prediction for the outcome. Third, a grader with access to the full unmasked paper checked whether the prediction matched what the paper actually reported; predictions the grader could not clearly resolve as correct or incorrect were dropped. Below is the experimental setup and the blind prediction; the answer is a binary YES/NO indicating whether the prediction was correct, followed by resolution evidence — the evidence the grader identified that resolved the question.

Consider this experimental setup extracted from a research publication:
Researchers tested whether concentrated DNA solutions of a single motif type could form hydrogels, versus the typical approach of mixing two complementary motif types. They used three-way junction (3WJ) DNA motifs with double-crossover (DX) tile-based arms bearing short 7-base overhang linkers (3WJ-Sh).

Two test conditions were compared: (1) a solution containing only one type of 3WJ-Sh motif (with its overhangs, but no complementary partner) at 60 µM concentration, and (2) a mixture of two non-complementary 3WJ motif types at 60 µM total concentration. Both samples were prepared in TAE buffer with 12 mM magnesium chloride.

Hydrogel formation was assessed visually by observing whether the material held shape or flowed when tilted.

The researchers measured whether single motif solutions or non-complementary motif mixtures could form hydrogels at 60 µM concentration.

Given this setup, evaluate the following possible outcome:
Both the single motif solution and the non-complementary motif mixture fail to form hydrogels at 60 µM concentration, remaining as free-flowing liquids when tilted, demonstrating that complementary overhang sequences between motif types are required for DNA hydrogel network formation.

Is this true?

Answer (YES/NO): YES